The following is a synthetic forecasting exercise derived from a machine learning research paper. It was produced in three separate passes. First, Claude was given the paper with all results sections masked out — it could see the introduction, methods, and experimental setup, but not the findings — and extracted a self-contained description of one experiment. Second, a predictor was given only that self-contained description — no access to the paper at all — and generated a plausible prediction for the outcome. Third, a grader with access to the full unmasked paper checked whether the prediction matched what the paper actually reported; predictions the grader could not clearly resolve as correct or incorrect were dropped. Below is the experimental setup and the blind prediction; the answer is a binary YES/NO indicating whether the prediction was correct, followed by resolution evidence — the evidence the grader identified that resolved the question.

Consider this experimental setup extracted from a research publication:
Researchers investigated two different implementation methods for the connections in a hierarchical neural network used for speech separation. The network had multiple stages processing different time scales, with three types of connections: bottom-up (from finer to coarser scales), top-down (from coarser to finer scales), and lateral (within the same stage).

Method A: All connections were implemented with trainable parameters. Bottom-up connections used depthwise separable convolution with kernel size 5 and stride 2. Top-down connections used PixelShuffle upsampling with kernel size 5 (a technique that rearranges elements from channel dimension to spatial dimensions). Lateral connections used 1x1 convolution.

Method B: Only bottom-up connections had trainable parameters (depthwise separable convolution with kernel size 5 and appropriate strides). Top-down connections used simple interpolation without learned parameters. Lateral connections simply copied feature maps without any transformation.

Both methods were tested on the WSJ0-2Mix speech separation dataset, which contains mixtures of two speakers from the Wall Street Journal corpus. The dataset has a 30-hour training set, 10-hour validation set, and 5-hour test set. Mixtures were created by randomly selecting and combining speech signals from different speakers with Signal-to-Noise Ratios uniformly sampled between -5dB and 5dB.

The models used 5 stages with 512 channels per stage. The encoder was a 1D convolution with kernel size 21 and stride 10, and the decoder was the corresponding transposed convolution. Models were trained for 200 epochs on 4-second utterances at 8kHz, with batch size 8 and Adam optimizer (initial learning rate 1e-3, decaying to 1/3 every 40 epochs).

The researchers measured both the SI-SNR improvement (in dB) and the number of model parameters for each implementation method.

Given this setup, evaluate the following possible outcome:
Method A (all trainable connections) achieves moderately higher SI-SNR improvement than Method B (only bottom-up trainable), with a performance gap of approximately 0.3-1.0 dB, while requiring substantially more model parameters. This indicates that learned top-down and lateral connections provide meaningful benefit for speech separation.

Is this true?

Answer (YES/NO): NO